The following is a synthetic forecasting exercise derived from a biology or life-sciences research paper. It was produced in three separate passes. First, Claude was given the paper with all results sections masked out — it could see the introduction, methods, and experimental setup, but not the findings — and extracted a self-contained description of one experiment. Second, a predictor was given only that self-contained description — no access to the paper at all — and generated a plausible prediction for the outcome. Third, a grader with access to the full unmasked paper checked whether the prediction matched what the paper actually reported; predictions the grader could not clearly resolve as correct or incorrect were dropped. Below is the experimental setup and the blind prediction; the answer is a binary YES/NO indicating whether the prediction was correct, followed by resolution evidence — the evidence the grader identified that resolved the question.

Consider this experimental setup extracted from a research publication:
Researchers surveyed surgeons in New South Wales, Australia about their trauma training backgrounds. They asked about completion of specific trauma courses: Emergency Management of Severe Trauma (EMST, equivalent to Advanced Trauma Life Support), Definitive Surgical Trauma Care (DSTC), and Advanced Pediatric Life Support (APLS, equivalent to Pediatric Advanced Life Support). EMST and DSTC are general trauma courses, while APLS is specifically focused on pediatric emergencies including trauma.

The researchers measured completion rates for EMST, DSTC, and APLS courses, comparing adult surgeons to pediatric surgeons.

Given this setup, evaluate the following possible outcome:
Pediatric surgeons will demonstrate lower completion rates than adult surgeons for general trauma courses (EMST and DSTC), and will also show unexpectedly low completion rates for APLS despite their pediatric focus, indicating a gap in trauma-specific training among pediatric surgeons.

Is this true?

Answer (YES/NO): NO